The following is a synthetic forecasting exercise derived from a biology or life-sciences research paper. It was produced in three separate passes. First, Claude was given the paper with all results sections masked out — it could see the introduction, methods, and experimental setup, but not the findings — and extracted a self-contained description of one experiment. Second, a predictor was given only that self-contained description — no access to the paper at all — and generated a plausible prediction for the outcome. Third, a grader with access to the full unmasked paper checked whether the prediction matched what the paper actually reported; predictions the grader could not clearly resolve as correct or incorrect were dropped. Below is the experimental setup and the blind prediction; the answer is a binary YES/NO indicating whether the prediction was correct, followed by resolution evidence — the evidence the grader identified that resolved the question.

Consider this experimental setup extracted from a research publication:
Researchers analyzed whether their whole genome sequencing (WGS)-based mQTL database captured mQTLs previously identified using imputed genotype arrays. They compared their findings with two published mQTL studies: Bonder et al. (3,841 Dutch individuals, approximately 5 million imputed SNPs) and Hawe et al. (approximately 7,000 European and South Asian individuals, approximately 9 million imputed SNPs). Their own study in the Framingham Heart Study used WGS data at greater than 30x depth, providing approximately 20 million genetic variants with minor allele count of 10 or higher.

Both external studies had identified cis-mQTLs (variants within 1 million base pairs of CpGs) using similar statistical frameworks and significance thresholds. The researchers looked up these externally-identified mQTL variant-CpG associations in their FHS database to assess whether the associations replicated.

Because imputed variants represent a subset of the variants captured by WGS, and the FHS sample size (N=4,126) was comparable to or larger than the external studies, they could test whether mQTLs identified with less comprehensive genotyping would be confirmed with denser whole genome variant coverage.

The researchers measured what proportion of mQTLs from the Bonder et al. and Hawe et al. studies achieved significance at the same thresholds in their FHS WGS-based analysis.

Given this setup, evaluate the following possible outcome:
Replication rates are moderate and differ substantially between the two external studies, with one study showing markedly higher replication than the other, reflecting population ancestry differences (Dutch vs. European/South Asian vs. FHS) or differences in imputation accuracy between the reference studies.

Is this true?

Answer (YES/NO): YES